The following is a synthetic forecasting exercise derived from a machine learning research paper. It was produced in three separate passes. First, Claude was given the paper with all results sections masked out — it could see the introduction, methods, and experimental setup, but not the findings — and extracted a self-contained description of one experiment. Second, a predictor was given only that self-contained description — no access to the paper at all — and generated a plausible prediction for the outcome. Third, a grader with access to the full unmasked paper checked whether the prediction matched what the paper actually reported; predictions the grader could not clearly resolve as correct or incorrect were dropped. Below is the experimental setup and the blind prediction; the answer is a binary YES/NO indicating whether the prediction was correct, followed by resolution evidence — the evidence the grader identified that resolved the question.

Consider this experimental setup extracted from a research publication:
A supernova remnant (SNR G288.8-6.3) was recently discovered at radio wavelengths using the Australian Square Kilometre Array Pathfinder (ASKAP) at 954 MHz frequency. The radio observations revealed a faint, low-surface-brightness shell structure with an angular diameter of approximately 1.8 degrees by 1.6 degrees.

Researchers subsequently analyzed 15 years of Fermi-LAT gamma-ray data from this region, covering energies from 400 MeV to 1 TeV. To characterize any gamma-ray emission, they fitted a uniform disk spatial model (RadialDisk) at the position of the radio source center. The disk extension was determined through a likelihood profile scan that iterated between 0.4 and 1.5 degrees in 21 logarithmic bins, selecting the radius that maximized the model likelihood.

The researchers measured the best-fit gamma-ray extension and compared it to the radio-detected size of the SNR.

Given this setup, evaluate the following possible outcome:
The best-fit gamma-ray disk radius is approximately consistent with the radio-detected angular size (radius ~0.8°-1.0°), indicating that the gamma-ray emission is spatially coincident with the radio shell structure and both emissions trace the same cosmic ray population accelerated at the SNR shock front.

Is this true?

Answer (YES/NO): NO